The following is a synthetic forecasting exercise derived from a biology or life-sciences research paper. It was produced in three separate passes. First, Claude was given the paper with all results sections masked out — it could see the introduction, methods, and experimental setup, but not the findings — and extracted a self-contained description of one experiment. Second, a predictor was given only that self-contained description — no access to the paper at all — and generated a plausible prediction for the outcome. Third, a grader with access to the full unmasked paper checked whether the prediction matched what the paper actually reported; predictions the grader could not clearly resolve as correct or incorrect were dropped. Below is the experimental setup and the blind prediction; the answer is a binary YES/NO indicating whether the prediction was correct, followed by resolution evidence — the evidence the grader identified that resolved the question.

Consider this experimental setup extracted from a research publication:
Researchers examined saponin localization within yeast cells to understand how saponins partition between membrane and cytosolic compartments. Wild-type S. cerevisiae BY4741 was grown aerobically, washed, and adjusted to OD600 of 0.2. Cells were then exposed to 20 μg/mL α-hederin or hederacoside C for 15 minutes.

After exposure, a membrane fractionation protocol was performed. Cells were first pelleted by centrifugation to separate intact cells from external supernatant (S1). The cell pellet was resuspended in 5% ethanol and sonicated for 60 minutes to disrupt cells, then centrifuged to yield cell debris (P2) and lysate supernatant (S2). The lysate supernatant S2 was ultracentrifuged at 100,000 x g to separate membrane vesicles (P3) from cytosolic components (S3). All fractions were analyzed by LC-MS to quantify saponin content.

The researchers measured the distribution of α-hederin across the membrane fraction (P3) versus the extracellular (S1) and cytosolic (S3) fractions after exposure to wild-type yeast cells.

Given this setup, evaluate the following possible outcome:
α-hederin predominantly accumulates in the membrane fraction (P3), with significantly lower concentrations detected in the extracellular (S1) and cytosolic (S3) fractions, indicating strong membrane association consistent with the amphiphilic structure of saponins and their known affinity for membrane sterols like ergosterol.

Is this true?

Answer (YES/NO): YES